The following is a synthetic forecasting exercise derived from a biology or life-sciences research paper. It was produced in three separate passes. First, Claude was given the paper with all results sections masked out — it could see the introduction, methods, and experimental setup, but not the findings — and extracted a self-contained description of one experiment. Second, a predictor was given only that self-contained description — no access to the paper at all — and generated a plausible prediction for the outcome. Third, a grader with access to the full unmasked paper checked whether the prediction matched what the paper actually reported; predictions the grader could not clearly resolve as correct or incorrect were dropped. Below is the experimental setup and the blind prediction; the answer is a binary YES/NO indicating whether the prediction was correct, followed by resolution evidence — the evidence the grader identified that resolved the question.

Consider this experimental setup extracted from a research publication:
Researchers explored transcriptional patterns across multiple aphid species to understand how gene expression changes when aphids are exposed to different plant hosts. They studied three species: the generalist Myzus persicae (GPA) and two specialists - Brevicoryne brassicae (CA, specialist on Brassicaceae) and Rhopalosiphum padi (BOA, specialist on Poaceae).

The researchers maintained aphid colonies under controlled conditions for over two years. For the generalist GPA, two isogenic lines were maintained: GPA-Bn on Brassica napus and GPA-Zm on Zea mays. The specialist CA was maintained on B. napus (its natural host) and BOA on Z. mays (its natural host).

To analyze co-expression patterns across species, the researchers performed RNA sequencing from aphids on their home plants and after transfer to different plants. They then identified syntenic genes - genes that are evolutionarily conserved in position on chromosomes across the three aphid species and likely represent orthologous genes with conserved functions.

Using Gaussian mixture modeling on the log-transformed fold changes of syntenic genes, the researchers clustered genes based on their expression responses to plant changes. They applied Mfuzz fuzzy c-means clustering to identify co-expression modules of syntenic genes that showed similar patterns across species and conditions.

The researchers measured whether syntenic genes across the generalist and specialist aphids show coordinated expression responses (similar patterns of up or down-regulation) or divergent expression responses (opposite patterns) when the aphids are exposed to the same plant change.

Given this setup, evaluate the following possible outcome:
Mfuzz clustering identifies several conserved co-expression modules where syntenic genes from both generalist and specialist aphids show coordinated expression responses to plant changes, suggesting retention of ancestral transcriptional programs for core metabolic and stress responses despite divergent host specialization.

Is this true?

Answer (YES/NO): NO